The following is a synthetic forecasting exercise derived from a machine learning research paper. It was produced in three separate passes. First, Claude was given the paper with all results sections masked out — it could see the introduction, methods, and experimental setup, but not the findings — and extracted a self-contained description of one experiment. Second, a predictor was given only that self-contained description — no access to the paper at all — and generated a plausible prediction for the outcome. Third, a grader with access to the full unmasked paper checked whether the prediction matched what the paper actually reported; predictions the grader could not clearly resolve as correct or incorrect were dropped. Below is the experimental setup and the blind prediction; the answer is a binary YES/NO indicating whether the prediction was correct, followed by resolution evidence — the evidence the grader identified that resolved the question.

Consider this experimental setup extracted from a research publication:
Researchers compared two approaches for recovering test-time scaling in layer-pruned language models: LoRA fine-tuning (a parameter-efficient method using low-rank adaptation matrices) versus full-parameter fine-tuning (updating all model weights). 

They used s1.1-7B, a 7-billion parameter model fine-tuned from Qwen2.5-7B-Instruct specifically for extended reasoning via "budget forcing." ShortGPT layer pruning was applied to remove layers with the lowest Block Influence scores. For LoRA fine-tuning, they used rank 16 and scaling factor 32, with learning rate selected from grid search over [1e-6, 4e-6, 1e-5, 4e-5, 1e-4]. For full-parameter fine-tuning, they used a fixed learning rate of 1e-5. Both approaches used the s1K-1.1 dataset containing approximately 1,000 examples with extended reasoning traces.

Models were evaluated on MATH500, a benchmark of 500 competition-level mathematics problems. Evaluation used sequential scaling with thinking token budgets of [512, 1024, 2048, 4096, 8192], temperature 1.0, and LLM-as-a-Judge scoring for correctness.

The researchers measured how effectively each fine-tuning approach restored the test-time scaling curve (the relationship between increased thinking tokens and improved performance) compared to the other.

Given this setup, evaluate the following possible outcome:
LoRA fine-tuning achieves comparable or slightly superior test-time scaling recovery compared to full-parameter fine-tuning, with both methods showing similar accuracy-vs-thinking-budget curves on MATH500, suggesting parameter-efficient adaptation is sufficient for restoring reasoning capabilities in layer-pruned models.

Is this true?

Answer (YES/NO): NO